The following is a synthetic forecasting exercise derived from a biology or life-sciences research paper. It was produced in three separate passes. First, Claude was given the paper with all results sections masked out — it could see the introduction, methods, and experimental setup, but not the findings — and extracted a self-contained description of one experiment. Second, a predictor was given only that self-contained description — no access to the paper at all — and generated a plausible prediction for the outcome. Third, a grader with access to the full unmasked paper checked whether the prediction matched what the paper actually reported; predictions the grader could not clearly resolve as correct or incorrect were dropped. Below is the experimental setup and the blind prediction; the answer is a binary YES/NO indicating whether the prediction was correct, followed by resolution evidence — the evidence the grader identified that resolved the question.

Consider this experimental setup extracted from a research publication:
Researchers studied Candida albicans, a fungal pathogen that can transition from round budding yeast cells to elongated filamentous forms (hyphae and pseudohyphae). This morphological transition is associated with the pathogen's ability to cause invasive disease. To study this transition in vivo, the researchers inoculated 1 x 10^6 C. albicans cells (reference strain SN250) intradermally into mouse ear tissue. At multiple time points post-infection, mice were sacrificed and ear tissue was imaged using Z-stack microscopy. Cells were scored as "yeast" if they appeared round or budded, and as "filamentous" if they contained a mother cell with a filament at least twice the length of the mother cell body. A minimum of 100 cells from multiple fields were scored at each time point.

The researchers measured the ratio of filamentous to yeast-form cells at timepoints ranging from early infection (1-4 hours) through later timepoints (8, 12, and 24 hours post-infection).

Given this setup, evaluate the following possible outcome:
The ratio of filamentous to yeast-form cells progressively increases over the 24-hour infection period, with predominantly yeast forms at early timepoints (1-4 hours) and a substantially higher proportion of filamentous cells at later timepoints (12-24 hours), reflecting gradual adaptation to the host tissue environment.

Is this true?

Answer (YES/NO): NO